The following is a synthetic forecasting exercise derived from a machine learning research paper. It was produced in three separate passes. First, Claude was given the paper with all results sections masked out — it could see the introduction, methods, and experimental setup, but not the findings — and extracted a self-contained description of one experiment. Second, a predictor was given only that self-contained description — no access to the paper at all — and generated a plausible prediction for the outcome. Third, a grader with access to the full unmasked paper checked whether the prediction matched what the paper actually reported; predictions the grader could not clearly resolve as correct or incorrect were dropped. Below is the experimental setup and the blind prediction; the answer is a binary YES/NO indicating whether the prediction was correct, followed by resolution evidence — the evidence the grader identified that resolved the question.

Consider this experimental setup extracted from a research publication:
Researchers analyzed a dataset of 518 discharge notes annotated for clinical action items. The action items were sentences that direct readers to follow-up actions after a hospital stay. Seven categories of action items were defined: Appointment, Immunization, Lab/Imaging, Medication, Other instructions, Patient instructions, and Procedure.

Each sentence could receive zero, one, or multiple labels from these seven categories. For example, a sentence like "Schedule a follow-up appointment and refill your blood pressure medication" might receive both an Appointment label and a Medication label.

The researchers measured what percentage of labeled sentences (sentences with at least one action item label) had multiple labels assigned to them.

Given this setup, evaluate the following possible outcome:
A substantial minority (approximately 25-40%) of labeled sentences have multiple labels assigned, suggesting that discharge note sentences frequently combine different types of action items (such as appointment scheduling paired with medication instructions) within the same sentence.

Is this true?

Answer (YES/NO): YES